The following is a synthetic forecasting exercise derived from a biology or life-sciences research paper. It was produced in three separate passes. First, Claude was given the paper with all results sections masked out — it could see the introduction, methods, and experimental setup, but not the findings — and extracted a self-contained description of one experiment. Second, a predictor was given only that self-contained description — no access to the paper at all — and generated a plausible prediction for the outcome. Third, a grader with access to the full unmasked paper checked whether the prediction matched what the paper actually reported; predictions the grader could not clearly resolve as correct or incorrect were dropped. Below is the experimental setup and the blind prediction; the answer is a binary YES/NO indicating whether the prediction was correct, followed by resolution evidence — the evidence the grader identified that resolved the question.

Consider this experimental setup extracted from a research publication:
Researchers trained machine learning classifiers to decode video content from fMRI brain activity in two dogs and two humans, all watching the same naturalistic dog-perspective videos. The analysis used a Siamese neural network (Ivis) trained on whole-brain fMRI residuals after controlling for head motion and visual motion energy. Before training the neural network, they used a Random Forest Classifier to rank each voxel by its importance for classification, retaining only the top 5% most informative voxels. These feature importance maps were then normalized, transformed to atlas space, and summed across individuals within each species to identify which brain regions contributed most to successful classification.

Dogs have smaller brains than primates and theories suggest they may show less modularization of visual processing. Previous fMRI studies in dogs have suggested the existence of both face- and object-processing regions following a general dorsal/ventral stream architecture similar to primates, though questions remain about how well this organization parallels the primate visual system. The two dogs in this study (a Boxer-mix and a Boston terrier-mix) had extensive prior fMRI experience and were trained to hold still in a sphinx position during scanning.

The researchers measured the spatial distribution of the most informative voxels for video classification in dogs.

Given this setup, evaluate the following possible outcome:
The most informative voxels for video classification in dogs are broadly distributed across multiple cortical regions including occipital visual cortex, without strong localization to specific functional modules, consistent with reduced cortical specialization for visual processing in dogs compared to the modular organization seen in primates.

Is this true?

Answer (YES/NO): YES